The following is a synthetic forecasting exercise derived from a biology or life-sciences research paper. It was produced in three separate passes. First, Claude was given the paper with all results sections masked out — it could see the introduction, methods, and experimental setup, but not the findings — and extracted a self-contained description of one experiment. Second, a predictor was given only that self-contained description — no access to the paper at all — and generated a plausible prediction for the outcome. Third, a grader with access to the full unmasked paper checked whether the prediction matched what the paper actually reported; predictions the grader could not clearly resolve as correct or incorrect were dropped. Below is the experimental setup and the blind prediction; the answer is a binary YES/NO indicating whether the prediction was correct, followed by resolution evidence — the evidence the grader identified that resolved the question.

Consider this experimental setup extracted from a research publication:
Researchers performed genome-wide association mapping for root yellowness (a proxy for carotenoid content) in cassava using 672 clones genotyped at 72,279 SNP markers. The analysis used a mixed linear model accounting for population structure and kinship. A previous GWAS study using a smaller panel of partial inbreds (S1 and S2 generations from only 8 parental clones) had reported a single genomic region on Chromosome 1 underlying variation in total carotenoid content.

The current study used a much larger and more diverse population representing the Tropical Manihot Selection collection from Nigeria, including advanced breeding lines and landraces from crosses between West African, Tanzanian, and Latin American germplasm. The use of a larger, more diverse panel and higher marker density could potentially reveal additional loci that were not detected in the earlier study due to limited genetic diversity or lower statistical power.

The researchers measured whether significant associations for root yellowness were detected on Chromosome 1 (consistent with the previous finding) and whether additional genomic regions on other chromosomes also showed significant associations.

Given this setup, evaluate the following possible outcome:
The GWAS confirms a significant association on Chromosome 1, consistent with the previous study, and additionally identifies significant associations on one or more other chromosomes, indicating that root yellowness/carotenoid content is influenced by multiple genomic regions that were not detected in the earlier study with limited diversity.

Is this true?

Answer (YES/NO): NO